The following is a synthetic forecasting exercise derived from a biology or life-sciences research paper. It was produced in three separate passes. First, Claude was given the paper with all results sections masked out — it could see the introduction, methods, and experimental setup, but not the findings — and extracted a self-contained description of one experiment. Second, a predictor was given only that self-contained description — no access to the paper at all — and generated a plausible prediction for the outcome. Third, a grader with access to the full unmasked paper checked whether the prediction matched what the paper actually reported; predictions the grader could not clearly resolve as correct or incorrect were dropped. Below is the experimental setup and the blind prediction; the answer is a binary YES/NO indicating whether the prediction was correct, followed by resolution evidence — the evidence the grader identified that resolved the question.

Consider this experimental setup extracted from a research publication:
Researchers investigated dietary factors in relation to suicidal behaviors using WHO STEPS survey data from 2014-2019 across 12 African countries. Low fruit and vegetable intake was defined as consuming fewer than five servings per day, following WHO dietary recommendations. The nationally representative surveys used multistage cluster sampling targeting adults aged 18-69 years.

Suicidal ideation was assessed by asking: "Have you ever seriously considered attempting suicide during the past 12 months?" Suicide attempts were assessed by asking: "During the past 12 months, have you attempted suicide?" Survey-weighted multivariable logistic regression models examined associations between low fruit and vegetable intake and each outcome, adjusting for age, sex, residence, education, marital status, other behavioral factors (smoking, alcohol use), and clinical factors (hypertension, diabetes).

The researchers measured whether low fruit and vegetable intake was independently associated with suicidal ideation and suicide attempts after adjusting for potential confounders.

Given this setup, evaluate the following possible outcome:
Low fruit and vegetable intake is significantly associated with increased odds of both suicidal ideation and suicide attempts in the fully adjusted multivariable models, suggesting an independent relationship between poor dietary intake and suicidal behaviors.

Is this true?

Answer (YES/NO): NO